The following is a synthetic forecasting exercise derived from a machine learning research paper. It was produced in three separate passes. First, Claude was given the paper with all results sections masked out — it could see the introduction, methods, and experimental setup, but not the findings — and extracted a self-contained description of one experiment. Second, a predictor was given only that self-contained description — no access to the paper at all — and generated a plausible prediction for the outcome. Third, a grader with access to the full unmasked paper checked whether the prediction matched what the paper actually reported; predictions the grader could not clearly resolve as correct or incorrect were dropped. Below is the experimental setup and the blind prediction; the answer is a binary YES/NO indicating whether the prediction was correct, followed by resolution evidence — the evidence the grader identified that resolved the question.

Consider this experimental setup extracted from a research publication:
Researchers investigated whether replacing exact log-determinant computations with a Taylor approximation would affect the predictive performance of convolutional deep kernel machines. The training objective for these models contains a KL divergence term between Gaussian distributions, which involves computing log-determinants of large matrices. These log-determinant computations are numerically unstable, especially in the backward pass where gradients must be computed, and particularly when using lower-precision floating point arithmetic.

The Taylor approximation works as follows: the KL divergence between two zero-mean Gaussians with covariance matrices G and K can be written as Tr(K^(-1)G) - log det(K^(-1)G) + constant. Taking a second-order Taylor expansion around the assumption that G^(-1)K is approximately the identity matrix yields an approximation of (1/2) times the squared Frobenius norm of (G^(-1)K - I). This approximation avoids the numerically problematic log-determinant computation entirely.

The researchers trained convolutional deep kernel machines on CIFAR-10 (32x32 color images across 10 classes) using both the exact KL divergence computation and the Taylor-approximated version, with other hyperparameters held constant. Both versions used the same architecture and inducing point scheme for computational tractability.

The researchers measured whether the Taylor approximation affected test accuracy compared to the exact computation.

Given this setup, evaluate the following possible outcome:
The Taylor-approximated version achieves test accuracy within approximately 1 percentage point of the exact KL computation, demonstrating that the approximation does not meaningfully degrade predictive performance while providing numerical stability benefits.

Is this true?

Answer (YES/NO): YES